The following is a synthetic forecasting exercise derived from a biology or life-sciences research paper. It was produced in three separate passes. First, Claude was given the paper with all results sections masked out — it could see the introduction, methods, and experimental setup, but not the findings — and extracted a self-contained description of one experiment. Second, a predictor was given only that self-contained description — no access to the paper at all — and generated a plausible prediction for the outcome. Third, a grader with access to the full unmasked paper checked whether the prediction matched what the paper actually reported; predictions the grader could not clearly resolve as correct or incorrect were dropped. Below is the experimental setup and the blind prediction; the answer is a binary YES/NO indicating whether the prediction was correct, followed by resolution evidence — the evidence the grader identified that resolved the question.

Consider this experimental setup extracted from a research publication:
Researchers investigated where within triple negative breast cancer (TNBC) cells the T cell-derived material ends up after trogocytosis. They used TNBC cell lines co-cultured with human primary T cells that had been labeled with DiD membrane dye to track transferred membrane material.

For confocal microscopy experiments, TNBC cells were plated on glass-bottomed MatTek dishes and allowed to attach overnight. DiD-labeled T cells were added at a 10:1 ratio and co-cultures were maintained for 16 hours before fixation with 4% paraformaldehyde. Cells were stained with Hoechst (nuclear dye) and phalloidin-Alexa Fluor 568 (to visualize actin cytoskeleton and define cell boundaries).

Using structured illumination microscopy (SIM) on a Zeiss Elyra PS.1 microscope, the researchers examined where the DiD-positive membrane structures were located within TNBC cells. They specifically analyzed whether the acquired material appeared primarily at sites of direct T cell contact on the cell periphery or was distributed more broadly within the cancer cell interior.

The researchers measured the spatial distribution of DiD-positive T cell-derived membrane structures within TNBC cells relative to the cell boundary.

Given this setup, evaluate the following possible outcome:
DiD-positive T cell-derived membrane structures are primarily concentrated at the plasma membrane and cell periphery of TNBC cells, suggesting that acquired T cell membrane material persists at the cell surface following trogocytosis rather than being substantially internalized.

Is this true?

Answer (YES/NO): NO